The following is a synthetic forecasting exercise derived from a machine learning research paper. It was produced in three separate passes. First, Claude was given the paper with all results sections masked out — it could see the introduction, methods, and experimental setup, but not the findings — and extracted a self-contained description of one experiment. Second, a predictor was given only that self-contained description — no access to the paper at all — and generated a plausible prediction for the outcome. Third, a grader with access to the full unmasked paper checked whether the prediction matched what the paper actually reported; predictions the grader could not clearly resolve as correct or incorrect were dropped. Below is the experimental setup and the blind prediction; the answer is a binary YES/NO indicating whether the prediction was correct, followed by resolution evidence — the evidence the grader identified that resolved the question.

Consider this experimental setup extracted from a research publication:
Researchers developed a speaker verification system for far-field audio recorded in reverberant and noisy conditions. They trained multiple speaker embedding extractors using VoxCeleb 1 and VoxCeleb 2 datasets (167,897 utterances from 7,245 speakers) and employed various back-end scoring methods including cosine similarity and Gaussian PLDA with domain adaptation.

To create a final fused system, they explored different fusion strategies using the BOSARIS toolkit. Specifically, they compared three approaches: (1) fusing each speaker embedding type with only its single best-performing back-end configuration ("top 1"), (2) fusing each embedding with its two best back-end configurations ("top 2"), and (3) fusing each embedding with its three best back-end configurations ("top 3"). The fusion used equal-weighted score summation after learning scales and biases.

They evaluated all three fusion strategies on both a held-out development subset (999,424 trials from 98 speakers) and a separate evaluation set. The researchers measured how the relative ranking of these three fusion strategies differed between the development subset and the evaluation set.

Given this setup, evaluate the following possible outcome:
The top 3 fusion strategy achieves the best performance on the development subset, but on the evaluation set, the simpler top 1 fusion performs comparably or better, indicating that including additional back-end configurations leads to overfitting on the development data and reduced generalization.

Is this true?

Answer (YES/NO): YES